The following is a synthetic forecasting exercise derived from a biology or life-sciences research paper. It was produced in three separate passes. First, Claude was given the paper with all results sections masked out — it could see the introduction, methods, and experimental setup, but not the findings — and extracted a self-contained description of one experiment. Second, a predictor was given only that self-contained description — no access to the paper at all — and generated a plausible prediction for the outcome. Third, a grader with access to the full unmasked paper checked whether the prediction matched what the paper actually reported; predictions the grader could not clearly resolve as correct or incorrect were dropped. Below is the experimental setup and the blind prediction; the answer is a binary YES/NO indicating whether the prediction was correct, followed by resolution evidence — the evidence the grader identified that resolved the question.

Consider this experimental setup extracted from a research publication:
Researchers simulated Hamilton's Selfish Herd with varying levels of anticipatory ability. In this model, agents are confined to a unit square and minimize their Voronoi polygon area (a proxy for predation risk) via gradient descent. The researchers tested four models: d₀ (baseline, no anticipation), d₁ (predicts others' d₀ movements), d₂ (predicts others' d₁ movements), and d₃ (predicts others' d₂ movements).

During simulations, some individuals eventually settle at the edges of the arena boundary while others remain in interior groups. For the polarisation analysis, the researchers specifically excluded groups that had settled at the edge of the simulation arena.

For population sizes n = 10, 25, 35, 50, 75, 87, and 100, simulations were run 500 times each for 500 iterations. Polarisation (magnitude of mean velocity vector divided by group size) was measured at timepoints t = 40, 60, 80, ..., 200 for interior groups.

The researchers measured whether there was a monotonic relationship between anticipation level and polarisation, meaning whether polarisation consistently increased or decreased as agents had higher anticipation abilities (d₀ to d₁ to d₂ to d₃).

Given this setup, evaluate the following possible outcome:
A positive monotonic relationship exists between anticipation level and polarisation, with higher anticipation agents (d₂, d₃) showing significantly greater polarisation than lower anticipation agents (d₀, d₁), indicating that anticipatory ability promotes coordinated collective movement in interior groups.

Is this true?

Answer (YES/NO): YES